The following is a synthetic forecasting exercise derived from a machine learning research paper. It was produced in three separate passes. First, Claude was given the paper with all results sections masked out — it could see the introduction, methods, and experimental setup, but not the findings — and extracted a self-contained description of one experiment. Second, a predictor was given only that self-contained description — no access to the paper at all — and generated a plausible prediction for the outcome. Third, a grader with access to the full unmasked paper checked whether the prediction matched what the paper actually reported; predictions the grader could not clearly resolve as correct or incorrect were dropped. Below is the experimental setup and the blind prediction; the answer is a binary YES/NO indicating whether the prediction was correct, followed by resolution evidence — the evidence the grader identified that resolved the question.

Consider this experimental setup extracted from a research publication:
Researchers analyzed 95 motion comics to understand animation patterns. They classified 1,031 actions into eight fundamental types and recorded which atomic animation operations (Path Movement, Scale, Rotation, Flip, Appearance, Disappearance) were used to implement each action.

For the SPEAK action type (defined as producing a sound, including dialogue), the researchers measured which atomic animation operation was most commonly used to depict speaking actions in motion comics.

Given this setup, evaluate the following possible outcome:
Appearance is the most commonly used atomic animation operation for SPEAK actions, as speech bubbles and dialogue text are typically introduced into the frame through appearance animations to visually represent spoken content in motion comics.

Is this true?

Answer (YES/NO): YES